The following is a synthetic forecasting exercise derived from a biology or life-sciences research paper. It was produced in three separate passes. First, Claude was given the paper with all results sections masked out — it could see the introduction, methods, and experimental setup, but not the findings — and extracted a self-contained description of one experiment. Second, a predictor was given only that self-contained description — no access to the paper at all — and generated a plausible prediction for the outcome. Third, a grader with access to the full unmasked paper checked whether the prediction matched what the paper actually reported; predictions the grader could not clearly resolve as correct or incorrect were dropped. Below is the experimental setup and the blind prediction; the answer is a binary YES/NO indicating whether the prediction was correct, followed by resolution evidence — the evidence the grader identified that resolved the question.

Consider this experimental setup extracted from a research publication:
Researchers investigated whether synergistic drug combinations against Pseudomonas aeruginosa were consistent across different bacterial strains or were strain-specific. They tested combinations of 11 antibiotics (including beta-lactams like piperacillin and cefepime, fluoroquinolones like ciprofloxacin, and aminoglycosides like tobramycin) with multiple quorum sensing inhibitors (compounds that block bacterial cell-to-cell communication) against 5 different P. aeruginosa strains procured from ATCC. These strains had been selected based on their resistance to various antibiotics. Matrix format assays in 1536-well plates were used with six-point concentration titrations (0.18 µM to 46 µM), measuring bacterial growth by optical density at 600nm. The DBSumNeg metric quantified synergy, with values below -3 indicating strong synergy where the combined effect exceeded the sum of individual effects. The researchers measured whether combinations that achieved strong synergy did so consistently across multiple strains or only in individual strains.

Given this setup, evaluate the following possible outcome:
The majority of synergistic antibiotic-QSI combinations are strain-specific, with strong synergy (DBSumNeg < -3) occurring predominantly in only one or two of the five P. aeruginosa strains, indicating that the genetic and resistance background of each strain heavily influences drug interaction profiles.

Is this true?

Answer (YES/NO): YES